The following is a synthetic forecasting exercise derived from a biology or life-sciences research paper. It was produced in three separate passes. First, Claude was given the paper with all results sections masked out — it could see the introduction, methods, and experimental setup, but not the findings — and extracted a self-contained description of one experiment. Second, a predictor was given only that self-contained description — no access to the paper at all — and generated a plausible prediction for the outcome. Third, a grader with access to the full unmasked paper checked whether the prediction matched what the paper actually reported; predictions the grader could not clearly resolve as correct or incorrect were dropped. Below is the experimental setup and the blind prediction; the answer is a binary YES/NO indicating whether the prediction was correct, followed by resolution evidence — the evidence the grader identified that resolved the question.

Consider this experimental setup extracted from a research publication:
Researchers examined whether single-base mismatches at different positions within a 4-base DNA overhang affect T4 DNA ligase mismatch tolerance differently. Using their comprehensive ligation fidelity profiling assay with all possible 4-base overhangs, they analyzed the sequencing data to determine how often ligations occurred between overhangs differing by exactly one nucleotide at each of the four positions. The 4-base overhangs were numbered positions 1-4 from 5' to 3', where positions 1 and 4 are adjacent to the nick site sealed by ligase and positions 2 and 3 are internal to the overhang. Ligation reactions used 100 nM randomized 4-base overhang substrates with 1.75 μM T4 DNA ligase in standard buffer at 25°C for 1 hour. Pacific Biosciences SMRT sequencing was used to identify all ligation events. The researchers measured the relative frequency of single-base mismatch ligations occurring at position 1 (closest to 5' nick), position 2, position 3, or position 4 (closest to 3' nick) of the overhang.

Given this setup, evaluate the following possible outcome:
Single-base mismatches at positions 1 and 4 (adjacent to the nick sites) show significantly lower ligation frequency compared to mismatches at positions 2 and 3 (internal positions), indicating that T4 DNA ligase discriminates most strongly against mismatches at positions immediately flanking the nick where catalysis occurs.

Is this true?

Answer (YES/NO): NO